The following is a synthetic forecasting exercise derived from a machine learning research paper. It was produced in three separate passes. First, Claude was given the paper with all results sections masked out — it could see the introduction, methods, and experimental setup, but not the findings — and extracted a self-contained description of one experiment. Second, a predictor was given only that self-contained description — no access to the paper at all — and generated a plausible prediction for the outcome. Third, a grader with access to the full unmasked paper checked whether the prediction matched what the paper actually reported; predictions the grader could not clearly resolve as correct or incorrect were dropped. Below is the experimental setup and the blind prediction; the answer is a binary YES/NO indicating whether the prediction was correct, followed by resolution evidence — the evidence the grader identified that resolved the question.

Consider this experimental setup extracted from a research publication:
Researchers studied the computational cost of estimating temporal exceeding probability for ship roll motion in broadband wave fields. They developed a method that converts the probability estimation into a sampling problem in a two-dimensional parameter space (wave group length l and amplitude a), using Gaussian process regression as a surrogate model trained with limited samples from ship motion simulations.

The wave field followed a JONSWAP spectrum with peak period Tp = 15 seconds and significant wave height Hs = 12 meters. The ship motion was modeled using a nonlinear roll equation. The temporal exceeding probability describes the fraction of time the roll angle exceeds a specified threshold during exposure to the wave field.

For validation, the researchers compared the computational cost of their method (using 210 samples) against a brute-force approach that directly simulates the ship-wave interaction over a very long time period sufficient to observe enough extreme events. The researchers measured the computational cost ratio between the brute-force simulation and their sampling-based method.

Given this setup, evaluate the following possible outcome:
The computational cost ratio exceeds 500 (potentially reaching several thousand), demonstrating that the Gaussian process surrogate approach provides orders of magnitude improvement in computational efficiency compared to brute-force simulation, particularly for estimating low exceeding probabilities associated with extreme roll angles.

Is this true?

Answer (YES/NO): YES